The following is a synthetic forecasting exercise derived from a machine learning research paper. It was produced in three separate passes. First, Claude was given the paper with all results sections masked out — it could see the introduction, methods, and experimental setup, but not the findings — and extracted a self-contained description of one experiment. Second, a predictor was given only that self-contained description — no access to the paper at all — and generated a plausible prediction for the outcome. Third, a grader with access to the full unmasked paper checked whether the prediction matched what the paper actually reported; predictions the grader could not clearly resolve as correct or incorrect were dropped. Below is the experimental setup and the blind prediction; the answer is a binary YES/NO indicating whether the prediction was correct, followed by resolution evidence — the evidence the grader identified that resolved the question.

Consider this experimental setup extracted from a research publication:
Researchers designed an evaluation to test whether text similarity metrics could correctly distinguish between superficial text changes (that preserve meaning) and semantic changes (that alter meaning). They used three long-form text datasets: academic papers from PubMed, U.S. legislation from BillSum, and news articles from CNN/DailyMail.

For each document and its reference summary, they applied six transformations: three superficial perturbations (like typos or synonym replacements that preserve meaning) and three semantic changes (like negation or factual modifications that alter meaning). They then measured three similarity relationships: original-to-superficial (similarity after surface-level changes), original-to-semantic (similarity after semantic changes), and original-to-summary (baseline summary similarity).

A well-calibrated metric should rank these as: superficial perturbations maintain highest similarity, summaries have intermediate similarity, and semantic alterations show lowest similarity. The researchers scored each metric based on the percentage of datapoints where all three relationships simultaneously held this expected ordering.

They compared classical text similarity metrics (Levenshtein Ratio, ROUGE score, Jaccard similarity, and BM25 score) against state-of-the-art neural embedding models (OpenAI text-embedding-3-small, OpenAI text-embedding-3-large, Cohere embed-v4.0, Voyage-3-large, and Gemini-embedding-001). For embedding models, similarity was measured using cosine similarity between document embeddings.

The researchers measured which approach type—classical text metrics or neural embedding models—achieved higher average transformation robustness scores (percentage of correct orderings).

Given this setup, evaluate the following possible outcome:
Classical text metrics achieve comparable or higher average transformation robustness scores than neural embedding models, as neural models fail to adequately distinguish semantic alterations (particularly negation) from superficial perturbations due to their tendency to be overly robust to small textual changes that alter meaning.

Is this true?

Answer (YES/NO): YES